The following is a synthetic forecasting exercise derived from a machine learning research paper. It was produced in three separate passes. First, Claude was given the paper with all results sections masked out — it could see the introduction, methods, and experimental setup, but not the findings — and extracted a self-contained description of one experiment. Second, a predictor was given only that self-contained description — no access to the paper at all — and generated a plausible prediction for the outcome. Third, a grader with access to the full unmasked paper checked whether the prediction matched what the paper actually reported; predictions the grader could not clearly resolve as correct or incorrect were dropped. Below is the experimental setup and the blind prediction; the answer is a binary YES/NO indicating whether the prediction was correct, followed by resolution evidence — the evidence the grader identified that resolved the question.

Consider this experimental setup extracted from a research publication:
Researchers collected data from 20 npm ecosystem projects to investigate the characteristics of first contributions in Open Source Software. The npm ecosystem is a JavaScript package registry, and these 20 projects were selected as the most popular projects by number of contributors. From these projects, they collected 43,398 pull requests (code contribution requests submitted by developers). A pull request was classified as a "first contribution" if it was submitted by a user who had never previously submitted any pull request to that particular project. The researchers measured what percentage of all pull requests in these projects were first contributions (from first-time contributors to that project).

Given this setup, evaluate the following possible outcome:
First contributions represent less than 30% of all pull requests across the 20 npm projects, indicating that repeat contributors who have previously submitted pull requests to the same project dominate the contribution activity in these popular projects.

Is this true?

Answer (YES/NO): YES